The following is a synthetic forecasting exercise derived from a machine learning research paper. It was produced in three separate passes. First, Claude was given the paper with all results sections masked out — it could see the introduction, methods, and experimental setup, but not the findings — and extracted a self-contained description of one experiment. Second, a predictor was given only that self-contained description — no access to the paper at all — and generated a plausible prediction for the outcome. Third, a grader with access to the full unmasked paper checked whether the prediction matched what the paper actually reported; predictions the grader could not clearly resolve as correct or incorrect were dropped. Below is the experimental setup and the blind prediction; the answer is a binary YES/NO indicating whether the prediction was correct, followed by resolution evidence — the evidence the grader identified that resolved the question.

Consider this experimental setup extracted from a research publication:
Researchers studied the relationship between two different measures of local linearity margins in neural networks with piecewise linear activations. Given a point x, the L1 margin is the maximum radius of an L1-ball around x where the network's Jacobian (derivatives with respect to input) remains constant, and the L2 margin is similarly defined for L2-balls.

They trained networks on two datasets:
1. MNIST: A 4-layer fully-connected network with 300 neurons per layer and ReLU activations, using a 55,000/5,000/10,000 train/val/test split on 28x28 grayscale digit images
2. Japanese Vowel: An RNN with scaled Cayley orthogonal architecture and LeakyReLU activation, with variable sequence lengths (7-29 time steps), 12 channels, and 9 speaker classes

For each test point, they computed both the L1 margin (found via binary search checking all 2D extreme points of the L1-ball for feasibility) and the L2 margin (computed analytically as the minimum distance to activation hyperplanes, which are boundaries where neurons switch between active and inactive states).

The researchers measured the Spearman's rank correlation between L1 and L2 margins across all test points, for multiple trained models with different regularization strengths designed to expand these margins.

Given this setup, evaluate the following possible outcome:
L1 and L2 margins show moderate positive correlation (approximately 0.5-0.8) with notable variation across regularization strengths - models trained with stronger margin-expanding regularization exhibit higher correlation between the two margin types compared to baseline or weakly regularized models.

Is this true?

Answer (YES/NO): NO